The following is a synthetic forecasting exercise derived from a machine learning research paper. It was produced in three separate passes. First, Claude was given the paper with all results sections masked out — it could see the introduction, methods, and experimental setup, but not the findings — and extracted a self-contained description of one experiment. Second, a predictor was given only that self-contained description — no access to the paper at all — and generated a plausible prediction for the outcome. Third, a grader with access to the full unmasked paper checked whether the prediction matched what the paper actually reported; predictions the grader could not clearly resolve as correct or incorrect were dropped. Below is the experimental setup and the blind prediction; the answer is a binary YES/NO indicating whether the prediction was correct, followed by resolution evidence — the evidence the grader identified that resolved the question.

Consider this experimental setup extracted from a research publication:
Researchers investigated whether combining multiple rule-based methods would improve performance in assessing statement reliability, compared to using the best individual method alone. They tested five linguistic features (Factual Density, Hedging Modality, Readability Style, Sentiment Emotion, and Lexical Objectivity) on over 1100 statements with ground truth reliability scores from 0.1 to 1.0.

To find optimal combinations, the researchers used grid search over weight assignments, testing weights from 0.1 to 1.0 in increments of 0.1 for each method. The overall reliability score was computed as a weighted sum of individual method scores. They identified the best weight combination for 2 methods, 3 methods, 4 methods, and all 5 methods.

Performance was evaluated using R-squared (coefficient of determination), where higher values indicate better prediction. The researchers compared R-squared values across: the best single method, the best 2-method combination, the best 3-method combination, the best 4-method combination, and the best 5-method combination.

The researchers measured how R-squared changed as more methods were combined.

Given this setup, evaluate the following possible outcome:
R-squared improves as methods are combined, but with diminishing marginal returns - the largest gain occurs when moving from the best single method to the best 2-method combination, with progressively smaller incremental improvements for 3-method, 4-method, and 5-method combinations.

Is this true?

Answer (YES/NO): NO